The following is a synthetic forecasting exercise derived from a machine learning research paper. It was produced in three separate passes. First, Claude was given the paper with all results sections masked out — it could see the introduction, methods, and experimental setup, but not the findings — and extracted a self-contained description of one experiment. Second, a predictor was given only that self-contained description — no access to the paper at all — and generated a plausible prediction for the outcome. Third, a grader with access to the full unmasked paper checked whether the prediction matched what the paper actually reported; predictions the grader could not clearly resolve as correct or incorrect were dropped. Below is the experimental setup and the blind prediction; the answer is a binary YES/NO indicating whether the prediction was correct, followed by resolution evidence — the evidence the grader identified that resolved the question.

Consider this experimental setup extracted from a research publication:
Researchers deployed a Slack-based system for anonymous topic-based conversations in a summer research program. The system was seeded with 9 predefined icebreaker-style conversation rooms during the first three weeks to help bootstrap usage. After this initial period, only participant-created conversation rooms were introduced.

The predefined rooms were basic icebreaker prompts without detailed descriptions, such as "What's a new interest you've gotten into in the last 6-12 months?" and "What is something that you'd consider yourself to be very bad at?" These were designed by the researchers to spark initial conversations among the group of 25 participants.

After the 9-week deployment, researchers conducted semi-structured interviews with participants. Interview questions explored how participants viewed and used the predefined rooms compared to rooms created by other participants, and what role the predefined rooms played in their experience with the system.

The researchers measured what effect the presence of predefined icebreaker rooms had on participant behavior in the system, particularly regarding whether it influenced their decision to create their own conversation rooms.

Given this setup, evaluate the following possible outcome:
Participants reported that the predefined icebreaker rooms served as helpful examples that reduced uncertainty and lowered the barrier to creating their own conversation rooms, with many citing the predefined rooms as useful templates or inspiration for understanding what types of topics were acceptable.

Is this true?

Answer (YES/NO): NO